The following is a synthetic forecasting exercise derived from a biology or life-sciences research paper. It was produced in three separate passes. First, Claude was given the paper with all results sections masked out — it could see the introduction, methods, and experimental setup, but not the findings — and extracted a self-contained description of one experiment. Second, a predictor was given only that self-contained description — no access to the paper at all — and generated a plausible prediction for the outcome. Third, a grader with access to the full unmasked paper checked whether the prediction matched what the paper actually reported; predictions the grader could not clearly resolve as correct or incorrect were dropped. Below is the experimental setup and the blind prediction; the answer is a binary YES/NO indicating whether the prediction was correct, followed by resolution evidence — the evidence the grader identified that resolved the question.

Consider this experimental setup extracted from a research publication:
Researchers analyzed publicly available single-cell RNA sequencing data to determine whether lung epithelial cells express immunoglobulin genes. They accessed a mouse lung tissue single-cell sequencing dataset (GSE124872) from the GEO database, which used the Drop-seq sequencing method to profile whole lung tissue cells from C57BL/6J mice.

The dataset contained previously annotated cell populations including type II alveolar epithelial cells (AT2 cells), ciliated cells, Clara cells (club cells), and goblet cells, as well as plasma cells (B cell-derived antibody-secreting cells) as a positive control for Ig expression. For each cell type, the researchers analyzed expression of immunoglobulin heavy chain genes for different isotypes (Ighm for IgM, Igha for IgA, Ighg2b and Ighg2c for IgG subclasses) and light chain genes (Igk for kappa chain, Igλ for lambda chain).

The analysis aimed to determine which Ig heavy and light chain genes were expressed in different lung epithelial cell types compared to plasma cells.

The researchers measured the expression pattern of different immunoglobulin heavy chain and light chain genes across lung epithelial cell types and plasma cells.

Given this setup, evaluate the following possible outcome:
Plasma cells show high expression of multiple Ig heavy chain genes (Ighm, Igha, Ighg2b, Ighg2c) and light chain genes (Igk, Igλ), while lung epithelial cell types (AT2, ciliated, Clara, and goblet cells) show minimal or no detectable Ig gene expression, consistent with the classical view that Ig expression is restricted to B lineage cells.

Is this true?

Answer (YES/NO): NO